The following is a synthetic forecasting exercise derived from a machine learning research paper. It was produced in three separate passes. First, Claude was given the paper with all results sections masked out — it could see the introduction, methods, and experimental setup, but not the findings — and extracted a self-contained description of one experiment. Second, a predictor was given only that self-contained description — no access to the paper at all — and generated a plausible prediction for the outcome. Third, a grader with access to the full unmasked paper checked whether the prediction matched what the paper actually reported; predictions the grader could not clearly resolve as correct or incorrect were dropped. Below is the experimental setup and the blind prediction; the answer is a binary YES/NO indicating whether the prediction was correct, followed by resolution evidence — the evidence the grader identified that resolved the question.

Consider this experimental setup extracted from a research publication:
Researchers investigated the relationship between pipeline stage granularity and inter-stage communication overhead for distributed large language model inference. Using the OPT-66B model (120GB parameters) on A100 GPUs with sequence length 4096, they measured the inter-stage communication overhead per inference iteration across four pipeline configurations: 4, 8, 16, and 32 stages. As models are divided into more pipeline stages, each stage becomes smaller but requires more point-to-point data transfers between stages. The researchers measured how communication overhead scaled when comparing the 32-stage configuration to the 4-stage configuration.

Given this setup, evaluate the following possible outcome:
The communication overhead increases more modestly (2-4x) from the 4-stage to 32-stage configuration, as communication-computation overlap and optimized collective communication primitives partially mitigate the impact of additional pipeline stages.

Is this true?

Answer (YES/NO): NO